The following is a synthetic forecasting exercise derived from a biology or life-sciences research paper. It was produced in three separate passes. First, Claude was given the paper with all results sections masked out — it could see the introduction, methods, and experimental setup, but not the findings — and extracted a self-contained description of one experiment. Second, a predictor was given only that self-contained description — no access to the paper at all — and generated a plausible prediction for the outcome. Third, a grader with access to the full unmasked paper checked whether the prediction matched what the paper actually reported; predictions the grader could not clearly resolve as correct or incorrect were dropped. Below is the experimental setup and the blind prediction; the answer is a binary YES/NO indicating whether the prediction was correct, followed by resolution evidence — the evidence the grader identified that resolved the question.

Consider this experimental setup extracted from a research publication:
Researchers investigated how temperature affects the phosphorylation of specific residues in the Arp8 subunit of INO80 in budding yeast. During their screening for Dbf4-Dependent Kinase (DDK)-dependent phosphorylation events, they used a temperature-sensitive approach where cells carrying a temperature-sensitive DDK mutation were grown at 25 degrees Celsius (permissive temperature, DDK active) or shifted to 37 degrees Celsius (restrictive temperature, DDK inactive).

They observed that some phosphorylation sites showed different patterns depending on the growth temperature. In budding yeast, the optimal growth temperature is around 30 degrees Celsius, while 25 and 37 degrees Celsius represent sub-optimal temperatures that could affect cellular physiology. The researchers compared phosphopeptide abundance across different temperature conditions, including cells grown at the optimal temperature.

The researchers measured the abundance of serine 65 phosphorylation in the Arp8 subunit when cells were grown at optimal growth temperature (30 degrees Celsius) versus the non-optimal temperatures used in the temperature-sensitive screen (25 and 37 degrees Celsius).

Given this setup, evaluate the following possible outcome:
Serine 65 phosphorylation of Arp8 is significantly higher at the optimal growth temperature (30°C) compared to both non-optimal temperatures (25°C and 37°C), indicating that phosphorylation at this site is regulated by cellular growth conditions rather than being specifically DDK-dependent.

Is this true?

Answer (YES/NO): NO